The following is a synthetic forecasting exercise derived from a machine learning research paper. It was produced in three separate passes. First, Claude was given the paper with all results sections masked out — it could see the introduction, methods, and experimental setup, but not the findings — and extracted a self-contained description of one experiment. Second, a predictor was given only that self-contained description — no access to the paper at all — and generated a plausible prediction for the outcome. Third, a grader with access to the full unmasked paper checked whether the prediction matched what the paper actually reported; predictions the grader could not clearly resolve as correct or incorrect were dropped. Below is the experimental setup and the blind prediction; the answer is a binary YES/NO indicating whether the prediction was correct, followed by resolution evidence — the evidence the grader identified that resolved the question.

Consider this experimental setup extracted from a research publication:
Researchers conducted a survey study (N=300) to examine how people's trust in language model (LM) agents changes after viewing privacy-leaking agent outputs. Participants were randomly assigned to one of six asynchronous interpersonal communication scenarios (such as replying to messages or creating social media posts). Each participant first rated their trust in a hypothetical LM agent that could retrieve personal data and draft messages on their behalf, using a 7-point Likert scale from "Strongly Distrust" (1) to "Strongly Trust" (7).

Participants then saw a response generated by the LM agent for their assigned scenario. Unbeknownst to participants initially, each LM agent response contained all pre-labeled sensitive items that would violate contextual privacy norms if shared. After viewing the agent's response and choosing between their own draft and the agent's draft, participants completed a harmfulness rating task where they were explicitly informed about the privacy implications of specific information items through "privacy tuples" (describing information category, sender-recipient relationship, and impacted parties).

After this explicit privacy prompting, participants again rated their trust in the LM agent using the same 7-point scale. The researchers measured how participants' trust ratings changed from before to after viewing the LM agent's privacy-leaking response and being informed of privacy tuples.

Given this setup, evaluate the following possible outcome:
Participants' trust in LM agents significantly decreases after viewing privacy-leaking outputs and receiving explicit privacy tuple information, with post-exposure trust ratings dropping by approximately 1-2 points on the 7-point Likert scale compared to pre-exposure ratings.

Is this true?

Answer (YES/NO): NO